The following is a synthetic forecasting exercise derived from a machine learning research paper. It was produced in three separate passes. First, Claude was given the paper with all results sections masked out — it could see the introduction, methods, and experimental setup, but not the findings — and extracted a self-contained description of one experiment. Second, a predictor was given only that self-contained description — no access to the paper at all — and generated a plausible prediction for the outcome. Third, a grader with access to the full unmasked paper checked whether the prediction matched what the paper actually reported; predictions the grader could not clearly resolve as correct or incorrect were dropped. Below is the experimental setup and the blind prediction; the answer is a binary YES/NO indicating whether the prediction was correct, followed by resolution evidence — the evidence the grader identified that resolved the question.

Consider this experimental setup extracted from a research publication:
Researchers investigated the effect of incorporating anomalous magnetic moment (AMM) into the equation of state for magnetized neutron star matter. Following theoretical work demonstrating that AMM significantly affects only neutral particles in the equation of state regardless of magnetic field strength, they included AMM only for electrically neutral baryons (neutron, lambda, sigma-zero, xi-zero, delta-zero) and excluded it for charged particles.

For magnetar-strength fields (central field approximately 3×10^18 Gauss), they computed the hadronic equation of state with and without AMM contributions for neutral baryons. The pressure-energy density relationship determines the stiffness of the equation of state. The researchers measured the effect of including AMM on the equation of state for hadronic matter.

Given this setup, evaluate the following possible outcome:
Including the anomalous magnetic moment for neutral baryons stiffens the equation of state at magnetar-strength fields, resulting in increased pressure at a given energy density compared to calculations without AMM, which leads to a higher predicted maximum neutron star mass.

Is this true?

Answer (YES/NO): NO